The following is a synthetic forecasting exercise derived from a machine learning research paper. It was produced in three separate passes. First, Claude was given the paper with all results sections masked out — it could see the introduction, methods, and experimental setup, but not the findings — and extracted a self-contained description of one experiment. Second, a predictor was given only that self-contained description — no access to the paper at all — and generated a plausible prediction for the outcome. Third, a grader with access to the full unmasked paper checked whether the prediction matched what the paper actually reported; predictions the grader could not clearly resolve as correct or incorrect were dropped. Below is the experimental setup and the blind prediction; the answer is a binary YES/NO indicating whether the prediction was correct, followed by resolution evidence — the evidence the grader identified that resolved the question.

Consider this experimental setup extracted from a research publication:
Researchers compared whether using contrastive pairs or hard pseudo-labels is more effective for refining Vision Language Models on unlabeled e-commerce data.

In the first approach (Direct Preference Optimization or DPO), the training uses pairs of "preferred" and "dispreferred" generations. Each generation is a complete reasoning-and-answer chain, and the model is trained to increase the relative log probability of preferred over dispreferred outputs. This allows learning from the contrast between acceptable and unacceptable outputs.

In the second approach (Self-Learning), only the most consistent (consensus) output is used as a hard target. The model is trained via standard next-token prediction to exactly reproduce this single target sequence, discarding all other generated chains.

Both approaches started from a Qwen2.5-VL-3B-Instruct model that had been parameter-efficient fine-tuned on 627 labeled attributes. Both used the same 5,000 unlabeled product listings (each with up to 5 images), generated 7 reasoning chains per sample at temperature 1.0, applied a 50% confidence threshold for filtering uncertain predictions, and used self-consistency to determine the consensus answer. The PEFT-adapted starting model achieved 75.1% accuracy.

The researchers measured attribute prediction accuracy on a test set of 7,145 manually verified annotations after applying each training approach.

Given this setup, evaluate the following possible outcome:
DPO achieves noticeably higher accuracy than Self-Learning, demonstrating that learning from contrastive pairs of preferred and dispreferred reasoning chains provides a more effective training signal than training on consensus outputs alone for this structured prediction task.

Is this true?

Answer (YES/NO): YES